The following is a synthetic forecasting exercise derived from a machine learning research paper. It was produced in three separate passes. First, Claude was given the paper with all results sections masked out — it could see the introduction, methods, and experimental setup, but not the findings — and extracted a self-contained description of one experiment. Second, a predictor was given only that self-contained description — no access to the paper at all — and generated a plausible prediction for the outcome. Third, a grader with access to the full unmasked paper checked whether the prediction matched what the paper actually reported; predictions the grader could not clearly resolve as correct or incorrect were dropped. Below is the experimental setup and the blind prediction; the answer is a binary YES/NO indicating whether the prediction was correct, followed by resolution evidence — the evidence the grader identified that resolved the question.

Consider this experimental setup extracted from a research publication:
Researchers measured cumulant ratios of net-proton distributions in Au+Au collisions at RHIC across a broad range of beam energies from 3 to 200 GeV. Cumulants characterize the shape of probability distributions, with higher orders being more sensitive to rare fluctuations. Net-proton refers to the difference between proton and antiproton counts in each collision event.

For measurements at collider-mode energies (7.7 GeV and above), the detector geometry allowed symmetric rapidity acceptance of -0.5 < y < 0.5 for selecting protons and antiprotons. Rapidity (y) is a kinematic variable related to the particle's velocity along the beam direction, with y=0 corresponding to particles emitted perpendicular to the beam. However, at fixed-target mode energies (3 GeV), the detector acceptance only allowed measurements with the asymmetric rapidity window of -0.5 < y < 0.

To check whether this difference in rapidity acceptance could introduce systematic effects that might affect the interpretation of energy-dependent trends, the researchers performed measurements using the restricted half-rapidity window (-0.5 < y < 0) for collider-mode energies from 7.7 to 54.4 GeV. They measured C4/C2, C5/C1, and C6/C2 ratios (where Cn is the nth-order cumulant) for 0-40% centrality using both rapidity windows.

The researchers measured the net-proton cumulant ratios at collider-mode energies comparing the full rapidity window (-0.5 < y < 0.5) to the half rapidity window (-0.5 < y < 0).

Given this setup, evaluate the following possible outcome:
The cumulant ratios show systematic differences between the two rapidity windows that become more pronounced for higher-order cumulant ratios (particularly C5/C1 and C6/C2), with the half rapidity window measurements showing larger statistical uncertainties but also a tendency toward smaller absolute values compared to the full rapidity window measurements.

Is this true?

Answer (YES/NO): NO